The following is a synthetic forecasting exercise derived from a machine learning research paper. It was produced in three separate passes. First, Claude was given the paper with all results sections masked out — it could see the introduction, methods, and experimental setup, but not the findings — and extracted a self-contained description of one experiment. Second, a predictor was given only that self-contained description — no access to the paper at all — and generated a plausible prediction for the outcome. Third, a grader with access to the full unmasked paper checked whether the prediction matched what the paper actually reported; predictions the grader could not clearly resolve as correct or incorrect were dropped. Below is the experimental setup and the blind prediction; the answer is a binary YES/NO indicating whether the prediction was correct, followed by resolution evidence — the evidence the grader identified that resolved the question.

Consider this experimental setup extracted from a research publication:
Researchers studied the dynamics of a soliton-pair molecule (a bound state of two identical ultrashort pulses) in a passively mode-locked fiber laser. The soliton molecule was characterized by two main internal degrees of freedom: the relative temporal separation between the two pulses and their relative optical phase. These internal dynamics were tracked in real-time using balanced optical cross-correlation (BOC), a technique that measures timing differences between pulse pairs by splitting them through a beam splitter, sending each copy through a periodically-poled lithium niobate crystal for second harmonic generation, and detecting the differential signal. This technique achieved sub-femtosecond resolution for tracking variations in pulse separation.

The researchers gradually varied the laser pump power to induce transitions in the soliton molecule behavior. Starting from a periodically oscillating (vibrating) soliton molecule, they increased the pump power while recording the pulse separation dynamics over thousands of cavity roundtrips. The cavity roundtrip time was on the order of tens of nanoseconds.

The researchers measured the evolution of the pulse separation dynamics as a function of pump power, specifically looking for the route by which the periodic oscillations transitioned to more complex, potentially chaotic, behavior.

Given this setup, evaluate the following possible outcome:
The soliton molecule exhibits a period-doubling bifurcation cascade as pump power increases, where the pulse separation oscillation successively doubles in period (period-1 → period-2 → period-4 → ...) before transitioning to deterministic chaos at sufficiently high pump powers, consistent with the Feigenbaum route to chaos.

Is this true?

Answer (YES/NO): YES